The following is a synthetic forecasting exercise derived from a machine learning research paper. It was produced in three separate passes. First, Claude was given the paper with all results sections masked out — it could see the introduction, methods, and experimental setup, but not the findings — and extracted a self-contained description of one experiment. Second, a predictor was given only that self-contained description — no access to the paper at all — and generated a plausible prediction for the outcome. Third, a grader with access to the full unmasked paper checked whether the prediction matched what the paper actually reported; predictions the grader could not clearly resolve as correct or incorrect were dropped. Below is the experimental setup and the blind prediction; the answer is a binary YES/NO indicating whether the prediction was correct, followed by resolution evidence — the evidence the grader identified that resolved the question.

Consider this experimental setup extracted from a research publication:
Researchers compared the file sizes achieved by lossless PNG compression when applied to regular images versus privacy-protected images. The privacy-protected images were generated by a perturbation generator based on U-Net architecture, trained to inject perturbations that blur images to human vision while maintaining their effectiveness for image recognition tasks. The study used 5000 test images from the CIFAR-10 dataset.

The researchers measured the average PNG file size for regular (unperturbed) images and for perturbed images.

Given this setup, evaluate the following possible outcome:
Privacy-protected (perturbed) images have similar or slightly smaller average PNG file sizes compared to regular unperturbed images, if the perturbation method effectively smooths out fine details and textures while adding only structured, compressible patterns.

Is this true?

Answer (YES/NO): NO